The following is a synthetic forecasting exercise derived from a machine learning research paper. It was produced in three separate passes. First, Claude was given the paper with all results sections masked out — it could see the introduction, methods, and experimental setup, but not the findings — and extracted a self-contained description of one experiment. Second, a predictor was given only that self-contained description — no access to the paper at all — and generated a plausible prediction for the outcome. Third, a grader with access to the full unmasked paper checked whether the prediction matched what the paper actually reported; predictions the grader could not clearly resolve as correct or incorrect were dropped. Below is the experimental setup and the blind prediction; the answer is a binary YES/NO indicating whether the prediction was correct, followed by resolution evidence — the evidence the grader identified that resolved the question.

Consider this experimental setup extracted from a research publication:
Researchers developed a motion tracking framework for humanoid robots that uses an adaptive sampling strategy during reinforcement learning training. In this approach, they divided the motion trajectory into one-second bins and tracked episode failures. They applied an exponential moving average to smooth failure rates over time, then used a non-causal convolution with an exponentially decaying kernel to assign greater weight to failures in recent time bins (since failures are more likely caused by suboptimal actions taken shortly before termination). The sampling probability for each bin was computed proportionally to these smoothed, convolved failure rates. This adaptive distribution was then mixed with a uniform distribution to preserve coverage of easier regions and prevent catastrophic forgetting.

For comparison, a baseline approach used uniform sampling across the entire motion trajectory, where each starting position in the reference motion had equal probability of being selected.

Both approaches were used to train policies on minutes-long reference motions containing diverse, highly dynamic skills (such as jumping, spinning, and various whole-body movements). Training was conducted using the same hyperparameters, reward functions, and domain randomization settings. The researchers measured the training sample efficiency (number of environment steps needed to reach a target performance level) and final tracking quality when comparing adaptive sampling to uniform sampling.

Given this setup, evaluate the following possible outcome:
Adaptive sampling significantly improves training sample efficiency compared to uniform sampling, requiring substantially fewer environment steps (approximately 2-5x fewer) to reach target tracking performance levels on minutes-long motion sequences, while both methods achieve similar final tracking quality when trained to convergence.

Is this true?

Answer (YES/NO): NO